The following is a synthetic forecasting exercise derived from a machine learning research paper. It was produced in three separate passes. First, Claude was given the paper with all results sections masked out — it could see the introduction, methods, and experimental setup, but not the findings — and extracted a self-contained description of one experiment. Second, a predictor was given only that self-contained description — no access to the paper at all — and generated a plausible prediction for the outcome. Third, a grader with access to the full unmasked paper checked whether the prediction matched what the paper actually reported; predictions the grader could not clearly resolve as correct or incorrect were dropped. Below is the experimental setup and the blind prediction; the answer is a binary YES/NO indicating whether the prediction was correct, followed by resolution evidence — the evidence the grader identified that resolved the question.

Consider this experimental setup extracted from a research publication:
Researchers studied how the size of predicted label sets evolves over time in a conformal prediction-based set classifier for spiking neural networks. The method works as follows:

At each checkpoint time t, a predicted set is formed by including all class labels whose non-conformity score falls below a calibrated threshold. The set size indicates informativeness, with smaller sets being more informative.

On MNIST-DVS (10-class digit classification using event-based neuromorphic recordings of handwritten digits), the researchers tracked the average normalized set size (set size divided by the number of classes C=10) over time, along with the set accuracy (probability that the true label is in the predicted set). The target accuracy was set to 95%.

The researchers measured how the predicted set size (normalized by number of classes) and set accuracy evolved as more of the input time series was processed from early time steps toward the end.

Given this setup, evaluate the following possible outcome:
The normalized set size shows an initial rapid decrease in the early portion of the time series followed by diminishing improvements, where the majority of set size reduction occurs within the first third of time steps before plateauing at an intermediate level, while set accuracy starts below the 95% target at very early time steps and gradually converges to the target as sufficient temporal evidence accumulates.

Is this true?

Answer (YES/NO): NO